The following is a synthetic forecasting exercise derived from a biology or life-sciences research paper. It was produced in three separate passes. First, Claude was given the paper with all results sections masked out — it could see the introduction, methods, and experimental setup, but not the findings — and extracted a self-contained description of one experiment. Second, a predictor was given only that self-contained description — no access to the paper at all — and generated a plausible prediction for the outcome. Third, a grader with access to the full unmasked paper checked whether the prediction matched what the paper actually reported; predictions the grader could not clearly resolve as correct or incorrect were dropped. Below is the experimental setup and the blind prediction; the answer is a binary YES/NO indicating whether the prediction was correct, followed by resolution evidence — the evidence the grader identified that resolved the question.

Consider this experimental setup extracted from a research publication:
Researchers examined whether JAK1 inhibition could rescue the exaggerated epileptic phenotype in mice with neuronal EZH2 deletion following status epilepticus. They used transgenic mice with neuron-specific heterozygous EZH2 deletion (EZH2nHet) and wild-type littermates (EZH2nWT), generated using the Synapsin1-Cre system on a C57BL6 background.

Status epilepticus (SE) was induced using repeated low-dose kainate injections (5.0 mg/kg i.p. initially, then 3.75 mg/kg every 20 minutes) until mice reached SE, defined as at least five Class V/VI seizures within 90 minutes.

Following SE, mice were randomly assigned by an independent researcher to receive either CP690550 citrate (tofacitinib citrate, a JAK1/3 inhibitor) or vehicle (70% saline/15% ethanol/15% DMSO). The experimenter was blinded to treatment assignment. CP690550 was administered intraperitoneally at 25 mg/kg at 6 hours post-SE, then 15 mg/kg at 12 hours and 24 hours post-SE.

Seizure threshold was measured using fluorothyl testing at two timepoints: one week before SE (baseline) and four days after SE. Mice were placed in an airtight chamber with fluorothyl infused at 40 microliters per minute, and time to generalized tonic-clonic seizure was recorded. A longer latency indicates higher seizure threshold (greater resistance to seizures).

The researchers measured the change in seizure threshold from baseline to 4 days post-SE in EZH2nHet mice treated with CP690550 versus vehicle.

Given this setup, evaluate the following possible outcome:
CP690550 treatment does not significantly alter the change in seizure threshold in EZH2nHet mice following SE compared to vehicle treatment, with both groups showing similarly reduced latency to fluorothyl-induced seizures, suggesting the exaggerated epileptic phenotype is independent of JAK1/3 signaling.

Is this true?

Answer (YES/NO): NO